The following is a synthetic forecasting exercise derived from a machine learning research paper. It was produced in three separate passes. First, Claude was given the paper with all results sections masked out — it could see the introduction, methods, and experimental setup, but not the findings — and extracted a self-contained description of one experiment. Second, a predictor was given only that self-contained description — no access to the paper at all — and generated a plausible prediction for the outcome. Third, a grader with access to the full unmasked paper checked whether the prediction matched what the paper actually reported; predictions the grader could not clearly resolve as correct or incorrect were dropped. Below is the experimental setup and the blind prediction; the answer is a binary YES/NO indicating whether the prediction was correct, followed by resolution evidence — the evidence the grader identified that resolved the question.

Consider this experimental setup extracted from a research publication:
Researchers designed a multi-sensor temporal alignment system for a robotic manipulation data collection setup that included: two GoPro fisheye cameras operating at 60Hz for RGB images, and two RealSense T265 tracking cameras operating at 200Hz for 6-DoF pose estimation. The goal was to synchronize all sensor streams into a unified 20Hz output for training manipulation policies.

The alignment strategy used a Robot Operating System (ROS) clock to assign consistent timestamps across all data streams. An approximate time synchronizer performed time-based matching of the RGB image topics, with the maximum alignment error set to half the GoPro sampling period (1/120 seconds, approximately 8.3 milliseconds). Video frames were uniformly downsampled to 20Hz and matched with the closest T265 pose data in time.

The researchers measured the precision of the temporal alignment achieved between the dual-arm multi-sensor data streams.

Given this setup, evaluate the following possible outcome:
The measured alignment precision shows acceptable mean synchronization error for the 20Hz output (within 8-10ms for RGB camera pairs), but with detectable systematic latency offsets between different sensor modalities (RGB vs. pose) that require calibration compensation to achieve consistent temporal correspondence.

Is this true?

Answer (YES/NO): NO